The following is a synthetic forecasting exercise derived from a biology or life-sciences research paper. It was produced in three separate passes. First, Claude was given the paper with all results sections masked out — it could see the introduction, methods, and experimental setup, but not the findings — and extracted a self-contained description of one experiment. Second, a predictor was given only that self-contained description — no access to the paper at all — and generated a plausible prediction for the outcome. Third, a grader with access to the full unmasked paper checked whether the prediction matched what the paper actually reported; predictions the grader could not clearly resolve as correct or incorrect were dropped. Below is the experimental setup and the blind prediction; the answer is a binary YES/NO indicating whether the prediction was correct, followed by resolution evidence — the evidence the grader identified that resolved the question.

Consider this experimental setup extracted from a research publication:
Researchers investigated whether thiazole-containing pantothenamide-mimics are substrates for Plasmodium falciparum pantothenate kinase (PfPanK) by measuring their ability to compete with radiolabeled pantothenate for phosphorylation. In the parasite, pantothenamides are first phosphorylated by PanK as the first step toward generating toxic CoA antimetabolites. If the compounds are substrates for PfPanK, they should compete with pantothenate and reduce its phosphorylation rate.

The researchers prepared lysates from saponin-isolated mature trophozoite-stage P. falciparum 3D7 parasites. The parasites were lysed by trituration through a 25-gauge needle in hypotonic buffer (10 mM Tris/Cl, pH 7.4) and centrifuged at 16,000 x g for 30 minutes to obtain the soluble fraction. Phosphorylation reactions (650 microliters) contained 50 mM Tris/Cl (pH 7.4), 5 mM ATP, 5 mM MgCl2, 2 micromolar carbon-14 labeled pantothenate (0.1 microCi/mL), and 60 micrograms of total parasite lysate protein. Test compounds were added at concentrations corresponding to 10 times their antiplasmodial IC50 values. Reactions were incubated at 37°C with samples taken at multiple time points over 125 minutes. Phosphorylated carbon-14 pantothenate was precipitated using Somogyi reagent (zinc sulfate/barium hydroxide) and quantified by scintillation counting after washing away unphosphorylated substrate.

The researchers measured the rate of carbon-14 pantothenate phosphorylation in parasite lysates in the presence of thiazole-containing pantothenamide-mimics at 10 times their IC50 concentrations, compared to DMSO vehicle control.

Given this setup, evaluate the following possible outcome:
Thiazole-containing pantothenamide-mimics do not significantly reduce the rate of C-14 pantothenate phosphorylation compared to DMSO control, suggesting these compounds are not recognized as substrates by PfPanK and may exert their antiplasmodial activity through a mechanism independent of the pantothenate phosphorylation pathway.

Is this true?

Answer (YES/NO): NO